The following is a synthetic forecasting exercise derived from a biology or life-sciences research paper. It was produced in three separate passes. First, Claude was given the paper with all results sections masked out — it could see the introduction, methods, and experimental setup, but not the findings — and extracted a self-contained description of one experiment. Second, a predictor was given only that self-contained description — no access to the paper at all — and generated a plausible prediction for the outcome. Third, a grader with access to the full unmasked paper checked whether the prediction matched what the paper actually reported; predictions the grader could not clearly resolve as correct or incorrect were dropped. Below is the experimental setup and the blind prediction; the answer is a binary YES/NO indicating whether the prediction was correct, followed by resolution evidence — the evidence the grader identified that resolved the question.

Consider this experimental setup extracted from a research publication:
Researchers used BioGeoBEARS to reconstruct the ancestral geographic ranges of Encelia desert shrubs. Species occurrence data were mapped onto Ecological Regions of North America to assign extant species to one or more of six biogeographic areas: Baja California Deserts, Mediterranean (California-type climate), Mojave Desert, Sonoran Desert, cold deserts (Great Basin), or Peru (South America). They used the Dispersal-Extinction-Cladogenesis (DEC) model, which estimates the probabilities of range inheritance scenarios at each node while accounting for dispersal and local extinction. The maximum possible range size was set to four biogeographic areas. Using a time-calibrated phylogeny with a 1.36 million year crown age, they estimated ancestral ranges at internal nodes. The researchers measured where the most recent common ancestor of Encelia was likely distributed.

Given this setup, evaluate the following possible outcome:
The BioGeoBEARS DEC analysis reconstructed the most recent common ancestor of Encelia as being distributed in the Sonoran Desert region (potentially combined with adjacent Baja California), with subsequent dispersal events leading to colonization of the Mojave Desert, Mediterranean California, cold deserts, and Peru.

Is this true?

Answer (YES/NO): NO